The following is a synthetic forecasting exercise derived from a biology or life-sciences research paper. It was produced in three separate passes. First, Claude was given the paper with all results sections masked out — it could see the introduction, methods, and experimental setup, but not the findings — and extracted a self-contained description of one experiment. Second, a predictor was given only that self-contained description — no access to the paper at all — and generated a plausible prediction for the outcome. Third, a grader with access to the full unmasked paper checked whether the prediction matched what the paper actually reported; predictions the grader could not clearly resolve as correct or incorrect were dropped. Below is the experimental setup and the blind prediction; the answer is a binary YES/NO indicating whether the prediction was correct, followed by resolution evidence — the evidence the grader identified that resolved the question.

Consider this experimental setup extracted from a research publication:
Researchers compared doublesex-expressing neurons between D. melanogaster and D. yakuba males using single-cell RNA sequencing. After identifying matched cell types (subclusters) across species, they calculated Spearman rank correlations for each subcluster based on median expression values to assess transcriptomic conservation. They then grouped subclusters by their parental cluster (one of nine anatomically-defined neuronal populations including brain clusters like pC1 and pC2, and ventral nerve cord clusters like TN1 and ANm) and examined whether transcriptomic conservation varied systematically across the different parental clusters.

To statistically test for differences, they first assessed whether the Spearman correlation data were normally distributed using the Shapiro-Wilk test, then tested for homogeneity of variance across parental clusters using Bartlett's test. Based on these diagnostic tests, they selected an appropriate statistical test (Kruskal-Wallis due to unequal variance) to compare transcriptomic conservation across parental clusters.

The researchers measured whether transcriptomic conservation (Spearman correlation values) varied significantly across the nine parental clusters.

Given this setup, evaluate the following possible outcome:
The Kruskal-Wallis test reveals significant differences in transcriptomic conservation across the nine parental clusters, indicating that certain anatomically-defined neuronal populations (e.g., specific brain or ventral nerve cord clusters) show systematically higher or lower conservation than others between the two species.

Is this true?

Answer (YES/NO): NO